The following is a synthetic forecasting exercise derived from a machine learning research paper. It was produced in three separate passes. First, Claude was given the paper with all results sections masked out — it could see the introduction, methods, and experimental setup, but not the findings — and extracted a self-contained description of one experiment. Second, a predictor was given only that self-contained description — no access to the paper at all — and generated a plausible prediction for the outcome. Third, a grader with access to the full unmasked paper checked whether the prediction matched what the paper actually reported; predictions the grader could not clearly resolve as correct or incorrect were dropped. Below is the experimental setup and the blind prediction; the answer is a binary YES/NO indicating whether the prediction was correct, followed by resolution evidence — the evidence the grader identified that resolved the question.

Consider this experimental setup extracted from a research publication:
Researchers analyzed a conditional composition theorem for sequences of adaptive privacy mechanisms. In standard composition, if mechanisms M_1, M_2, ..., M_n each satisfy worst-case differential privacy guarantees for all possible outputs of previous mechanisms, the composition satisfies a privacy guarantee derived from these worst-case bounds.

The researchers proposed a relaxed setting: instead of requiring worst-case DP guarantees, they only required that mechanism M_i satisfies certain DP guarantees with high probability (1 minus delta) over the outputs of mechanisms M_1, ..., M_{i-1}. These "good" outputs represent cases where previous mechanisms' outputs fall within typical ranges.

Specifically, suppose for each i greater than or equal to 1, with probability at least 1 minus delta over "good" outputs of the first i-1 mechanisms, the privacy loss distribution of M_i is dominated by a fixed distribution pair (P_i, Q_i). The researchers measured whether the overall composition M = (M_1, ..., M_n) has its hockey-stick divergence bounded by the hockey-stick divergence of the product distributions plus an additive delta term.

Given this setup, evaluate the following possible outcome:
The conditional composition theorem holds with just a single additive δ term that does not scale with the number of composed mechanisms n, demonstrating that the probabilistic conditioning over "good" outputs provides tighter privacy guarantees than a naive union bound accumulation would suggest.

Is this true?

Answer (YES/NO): YES